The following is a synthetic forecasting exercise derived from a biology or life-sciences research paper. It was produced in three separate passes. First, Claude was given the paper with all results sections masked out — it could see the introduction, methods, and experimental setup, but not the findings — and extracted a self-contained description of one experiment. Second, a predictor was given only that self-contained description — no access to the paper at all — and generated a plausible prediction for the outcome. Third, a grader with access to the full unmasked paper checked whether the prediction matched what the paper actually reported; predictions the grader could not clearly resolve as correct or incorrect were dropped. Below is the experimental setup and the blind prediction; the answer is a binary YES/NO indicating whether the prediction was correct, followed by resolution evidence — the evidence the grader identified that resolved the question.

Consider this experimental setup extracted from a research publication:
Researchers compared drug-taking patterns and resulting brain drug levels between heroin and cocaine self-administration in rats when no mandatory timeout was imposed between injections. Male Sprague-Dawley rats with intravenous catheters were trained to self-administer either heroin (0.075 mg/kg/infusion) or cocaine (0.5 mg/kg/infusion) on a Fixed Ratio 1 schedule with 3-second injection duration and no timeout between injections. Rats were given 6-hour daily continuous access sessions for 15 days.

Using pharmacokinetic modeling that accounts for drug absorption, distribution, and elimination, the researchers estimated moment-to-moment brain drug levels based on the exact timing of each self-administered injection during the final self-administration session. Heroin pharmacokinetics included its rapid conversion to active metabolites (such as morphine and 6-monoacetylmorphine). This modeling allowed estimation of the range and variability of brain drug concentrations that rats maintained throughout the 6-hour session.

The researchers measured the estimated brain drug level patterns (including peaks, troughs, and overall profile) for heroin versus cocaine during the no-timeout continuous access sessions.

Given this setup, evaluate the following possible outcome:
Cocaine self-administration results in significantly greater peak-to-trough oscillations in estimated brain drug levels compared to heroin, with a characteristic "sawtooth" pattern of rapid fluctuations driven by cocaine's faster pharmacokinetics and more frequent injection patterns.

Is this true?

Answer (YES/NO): NO